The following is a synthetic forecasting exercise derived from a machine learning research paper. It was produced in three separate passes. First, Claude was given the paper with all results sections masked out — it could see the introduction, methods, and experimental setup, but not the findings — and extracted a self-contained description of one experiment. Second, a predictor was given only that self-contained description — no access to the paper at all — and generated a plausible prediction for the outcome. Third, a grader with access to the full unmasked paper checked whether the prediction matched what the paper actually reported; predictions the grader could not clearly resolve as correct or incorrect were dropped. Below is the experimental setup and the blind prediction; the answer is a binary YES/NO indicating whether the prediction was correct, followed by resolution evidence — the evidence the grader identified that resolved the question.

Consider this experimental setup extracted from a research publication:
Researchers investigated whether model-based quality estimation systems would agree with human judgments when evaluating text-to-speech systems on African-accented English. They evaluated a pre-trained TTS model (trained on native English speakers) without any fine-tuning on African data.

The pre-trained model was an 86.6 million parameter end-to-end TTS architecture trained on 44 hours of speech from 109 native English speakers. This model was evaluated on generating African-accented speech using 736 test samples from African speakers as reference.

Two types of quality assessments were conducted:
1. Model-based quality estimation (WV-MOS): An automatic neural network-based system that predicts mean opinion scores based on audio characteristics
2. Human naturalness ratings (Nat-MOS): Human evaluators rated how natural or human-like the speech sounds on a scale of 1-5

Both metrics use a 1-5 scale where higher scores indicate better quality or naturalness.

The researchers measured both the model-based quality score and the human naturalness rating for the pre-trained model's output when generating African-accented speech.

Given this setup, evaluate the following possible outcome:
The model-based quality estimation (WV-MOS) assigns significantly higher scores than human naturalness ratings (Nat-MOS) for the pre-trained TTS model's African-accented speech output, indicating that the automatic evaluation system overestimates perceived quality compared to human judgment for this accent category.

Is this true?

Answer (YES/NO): YES